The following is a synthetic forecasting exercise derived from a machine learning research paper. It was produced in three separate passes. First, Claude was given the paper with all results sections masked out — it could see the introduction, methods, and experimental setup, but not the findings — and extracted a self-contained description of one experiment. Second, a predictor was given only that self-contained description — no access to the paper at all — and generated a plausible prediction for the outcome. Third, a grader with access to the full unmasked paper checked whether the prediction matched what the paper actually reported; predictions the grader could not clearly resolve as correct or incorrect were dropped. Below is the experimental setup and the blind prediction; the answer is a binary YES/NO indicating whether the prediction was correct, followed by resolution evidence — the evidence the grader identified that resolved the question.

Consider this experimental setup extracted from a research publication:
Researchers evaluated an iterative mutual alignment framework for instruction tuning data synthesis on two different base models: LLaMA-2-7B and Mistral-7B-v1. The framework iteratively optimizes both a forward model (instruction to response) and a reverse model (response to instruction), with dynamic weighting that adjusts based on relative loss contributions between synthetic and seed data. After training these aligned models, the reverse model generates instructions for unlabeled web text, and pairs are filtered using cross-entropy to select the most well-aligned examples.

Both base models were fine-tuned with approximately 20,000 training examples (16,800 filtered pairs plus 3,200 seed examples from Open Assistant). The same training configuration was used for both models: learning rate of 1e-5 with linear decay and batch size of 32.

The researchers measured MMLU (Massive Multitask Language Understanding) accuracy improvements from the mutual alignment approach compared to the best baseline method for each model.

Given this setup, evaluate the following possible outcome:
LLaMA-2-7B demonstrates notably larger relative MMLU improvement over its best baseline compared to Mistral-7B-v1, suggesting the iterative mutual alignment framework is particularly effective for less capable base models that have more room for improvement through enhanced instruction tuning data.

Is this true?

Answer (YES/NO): NO